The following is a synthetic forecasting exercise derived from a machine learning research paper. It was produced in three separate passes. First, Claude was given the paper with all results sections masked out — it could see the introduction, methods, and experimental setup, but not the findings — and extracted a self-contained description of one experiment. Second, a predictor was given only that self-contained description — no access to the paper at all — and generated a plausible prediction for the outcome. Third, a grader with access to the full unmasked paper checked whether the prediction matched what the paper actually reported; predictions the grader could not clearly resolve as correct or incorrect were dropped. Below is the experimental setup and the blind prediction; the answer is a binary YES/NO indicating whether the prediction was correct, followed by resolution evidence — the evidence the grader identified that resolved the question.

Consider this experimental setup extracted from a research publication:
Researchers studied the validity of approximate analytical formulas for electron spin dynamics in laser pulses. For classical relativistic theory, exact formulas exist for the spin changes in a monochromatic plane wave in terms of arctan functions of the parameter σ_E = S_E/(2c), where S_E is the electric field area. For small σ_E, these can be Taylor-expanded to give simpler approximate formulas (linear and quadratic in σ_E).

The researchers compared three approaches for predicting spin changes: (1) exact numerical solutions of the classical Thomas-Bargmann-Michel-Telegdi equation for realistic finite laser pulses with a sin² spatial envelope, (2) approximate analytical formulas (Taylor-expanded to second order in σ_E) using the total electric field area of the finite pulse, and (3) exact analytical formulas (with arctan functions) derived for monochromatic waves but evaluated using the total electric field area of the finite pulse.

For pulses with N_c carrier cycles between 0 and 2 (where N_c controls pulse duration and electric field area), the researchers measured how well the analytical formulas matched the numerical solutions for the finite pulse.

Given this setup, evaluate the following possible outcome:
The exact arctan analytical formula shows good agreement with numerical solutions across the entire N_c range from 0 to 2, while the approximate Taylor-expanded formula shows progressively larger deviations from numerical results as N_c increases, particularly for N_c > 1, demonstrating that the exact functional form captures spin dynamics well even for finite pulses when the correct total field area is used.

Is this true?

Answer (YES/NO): NO